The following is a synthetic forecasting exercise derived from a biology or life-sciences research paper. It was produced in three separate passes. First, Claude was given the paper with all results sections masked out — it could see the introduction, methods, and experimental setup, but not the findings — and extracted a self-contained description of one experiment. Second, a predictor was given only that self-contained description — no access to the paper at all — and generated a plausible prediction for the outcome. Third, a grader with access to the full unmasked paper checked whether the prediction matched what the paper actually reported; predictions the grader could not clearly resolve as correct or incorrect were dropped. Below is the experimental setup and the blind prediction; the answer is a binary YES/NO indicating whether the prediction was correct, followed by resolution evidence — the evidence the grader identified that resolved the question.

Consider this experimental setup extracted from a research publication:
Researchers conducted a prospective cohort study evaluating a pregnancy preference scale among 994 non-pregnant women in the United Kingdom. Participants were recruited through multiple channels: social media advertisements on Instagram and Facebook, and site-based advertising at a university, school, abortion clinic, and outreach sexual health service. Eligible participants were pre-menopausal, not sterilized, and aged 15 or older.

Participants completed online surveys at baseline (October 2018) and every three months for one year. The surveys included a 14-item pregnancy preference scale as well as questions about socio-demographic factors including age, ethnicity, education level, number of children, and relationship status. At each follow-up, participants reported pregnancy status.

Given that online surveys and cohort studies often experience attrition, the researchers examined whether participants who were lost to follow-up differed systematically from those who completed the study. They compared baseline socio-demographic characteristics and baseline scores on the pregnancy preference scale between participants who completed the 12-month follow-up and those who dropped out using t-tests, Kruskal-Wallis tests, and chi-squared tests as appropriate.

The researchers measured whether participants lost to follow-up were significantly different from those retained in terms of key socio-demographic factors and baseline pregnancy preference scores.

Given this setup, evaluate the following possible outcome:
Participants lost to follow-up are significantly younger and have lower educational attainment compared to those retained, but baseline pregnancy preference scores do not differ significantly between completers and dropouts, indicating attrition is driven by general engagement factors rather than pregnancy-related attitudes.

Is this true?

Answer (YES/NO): NO